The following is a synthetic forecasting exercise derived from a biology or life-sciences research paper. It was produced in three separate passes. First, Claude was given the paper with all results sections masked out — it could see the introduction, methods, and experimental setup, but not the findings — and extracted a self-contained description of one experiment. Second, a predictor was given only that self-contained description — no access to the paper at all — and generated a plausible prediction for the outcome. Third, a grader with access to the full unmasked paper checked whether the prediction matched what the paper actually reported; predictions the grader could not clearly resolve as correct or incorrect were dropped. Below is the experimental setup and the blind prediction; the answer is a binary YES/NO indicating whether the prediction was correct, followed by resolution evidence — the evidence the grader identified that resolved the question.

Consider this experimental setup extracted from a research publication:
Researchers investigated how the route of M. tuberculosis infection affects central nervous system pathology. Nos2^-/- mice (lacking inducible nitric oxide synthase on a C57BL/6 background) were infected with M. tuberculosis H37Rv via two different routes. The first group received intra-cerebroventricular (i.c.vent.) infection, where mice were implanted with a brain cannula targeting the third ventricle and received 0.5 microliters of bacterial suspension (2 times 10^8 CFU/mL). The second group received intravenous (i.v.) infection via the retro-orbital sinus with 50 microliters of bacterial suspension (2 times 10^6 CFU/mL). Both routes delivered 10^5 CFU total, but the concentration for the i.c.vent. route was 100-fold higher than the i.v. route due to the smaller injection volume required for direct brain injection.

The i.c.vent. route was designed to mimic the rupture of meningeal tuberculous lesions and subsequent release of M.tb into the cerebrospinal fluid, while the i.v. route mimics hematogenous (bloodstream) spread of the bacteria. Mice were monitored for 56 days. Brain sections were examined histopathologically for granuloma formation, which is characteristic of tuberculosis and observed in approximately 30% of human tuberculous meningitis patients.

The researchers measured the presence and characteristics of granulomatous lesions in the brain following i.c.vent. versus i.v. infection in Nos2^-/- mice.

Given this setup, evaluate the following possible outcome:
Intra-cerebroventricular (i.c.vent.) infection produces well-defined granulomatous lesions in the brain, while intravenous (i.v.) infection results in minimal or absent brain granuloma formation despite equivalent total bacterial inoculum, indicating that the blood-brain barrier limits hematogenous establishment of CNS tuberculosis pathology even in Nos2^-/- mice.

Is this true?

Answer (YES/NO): NO